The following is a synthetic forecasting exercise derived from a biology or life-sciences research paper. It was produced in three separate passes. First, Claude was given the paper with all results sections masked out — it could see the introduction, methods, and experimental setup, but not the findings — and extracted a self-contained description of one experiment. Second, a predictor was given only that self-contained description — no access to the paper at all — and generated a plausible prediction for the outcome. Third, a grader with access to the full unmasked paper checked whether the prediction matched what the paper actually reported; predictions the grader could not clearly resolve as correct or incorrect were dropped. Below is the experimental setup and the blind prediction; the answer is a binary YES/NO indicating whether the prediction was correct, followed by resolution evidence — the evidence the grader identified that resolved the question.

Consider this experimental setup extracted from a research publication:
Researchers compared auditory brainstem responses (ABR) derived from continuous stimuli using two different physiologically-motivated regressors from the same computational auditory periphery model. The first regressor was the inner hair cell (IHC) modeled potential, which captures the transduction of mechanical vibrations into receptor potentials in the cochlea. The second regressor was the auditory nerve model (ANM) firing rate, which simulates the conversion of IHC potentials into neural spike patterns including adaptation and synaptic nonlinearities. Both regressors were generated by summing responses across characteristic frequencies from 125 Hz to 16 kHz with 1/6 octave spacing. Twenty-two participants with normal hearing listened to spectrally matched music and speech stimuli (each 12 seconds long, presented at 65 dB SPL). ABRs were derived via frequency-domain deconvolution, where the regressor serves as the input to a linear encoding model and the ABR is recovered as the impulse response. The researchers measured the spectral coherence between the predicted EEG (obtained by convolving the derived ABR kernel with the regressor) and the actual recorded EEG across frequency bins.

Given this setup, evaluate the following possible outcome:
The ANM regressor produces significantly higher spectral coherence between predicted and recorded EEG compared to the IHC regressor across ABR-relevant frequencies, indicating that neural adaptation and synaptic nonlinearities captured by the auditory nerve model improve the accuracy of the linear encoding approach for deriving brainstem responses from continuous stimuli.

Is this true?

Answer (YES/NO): NO